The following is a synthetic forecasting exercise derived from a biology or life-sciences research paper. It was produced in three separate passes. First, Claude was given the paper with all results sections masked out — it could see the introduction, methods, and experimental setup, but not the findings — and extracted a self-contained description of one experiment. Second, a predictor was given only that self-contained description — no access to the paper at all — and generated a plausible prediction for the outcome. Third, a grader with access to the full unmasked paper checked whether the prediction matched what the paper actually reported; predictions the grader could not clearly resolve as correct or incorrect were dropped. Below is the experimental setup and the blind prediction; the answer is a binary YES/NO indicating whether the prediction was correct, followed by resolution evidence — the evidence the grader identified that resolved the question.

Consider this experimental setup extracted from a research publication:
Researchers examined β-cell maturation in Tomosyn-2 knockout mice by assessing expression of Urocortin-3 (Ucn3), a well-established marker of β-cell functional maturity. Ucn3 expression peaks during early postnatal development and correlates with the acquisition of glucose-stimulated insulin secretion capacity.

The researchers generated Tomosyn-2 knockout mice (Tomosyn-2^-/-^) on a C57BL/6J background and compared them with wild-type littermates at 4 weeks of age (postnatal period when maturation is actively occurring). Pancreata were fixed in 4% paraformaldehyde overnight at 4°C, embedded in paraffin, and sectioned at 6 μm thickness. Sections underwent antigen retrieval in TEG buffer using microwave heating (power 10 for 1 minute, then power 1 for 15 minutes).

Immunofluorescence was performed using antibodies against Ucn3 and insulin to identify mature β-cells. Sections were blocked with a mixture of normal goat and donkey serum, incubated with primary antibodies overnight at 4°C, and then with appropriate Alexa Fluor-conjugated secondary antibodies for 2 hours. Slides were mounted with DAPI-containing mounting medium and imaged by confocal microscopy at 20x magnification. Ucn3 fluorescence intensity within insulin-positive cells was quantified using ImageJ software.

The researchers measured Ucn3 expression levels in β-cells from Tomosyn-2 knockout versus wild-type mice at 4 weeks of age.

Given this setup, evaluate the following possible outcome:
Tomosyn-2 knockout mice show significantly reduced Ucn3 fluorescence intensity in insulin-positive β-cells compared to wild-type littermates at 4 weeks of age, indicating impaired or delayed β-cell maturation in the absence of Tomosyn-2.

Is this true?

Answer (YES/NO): NO